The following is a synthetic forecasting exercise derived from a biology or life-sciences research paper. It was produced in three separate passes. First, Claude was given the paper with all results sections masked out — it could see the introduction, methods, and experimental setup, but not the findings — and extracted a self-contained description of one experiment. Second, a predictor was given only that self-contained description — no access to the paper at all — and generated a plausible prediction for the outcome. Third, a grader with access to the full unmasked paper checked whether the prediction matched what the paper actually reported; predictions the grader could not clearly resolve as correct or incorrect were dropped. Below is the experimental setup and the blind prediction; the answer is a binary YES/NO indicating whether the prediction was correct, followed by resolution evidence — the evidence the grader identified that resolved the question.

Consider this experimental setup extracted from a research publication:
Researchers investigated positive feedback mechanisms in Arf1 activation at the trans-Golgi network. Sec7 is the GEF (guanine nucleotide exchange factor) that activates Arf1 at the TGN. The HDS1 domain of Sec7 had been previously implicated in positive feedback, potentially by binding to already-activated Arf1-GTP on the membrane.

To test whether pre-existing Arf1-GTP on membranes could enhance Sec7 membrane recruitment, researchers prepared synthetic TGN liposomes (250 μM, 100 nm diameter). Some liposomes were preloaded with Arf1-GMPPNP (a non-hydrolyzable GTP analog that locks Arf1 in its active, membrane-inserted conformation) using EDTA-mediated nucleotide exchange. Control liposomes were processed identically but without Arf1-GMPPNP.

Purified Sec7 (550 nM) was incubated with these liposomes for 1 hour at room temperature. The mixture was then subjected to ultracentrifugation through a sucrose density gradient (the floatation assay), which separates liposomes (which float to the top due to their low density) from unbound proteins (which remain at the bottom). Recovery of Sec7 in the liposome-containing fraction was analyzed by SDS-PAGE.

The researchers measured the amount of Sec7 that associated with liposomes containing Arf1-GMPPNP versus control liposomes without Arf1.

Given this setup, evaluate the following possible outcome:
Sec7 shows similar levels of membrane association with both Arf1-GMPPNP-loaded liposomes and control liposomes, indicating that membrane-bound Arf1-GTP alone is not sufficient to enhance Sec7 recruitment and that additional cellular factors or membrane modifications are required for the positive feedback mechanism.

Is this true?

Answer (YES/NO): NO